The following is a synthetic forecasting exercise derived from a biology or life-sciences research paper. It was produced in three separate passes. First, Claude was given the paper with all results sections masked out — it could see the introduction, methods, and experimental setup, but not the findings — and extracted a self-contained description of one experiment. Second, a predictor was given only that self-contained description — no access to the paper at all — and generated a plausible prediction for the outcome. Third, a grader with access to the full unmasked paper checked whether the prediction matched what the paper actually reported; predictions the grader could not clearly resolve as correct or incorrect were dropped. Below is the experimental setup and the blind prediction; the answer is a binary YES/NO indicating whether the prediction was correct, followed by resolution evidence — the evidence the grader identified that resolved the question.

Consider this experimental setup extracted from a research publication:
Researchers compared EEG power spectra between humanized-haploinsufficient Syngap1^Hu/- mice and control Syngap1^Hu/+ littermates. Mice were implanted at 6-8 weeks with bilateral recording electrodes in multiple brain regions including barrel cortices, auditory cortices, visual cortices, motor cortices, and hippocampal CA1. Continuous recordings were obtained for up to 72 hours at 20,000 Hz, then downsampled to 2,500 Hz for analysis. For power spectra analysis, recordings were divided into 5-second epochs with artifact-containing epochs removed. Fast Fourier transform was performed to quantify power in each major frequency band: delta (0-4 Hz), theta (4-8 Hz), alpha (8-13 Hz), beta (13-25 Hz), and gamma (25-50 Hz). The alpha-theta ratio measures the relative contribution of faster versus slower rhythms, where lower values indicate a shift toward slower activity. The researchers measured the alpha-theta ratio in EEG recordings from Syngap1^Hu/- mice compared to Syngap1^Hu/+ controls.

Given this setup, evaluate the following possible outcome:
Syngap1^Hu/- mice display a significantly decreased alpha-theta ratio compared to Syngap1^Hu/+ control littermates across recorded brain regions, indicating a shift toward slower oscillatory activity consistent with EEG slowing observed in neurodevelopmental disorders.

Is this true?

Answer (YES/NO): NO